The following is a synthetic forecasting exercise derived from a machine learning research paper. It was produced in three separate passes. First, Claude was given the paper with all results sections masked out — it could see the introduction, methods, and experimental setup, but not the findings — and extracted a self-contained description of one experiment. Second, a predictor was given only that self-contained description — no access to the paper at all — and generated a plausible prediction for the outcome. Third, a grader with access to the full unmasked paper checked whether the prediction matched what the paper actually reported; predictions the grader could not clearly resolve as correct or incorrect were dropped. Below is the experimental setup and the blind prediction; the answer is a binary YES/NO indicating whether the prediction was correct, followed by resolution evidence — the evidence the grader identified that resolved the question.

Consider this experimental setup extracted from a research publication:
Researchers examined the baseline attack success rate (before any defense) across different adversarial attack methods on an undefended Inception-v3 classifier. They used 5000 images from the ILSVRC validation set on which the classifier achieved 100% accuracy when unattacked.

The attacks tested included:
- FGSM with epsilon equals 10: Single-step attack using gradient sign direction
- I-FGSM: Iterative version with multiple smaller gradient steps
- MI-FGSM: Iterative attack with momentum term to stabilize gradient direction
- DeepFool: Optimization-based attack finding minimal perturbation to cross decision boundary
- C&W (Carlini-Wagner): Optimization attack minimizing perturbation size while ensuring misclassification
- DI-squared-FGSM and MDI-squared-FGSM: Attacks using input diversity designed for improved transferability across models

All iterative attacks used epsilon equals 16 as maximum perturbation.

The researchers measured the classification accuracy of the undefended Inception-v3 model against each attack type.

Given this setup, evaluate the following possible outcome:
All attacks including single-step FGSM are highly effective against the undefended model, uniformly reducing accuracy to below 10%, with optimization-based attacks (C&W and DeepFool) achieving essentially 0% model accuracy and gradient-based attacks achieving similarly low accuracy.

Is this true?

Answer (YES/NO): NO